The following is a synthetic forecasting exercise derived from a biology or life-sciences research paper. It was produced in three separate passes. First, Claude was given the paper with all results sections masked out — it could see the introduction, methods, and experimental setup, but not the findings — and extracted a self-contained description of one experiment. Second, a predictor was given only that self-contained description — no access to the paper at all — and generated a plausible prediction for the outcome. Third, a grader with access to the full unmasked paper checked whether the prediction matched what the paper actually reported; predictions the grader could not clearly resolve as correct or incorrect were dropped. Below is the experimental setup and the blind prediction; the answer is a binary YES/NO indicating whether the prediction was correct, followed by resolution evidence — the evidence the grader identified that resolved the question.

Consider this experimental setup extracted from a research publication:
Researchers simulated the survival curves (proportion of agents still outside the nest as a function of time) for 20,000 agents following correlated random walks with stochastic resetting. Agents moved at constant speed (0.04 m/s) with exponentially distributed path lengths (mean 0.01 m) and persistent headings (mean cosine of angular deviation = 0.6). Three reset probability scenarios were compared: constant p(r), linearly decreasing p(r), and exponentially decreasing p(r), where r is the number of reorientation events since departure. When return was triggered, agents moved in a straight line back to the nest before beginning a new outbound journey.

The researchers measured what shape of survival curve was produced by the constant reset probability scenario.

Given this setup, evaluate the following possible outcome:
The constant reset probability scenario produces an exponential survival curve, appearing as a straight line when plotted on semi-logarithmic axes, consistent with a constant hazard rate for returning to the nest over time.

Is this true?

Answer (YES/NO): YES